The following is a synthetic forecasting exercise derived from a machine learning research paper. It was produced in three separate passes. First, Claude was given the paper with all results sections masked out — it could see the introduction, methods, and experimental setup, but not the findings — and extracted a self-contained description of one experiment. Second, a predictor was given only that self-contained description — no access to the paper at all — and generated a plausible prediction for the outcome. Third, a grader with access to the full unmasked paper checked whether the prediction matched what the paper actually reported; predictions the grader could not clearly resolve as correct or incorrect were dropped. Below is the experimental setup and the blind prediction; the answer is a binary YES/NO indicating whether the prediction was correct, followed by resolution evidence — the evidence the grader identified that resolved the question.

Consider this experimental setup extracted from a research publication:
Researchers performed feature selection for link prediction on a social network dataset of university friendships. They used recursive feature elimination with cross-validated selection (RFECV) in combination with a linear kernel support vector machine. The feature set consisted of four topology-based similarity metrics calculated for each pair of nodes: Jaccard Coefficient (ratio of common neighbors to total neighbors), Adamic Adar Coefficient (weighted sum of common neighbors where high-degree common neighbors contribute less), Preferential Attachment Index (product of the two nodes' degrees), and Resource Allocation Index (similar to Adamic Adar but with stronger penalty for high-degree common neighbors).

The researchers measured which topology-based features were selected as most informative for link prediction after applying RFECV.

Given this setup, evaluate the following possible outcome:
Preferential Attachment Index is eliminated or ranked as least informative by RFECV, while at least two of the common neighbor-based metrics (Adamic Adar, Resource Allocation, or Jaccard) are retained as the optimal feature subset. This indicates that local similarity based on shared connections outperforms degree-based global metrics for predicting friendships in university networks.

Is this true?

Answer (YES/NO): YES